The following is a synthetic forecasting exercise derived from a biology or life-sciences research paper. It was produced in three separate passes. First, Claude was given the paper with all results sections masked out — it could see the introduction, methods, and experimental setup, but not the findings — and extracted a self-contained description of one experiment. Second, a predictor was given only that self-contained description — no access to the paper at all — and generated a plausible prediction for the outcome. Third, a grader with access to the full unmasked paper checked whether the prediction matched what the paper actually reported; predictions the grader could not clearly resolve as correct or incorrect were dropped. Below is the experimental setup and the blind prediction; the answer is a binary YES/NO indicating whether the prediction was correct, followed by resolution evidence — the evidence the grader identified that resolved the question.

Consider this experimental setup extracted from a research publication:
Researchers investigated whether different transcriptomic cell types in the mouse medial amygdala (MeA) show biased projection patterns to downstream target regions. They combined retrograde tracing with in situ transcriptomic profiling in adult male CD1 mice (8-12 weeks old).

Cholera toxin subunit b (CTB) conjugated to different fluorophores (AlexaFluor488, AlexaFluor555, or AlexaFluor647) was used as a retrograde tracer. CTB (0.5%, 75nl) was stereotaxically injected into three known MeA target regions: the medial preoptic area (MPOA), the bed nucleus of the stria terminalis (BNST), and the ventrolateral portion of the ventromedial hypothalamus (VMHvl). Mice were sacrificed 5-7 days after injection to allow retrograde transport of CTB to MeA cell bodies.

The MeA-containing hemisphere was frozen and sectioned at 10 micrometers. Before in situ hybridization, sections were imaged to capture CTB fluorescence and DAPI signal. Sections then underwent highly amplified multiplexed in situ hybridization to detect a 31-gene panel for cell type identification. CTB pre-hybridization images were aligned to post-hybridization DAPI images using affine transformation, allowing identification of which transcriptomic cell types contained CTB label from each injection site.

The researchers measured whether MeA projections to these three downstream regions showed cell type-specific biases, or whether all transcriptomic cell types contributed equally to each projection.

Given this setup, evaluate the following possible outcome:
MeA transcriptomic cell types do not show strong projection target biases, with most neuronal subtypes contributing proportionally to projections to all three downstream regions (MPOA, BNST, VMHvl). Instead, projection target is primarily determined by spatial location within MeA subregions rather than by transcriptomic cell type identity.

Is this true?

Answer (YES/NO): NO